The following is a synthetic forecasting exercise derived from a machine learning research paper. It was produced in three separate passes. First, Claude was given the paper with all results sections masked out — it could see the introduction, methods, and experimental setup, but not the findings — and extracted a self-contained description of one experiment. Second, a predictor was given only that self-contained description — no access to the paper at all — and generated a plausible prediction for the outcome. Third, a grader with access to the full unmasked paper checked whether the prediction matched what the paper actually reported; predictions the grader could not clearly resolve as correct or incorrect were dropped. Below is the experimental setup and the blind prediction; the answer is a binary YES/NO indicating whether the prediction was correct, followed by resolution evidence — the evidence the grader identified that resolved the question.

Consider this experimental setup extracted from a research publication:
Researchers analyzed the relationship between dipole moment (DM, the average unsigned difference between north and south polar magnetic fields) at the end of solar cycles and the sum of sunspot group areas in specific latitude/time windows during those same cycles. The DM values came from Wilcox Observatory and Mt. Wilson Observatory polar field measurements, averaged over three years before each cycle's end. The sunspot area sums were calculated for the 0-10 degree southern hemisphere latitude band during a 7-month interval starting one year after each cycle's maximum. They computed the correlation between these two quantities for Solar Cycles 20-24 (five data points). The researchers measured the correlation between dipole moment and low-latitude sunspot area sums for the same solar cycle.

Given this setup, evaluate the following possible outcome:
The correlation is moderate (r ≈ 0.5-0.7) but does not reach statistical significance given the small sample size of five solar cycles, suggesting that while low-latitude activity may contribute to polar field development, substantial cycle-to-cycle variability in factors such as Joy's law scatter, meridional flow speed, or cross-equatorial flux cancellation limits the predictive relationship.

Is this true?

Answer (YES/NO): NO